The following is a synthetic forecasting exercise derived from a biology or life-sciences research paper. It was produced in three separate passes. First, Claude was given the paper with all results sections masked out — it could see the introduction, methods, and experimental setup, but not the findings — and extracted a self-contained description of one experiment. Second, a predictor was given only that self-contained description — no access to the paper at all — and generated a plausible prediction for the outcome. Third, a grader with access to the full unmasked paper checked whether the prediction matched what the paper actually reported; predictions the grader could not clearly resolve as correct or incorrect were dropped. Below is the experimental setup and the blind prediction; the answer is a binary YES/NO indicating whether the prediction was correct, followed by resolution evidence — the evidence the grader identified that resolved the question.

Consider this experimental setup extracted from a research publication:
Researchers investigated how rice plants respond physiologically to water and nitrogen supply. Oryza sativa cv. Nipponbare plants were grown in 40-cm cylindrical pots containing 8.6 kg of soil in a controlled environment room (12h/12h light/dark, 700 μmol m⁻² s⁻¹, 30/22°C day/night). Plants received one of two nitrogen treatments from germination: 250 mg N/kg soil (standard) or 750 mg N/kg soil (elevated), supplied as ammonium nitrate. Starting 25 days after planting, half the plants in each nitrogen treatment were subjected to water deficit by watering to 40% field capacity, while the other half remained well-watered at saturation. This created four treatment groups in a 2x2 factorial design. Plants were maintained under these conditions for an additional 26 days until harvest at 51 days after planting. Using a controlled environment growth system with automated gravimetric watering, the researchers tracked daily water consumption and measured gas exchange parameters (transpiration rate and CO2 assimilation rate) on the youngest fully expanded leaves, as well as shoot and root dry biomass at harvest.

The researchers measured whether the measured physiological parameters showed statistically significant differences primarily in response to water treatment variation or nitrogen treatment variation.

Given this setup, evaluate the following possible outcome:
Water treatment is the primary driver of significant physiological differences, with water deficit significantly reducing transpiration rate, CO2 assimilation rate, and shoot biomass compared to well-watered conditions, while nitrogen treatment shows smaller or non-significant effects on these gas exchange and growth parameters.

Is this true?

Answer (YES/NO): YES